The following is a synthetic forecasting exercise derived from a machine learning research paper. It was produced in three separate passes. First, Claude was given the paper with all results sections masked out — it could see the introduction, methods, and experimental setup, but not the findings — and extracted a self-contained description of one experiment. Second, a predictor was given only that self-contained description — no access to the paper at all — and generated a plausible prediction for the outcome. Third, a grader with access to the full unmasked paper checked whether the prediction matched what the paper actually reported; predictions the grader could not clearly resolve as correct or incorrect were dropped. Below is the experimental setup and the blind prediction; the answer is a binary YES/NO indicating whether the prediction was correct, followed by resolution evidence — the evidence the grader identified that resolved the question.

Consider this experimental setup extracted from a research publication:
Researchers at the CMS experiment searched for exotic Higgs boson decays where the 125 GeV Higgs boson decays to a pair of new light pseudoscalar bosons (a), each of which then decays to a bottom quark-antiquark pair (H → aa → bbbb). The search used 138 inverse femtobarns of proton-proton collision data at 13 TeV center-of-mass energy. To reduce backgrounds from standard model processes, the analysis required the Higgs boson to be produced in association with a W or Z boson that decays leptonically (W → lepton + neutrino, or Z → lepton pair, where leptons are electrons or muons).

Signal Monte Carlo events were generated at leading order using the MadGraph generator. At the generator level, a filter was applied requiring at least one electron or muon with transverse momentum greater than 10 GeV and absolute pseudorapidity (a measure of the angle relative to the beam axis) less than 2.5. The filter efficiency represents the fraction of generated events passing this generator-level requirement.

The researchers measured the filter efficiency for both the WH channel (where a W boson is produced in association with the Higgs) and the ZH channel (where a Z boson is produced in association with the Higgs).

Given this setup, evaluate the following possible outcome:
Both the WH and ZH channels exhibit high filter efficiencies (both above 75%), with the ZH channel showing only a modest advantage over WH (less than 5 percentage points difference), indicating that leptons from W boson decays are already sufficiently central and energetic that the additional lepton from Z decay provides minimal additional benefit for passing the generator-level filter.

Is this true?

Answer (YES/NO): NO